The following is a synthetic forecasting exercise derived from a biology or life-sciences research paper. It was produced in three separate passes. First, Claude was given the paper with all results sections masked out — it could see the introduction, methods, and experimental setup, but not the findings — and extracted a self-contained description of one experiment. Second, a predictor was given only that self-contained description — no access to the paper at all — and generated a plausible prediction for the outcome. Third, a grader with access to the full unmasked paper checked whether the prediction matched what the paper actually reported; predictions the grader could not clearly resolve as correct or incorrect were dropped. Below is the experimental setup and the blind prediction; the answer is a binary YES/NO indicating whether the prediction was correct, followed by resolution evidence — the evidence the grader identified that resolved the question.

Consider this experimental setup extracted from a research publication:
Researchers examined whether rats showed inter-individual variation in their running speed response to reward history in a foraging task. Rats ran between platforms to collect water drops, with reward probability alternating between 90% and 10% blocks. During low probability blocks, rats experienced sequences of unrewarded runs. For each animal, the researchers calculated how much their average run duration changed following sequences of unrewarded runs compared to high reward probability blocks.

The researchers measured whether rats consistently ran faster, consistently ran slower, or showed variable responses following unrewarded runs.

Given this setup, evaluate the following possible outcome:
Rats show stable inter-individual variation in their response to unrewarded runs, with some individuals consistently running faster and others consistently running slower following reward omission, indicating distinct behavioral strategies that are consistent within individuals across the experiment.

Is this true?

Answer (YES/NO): YES